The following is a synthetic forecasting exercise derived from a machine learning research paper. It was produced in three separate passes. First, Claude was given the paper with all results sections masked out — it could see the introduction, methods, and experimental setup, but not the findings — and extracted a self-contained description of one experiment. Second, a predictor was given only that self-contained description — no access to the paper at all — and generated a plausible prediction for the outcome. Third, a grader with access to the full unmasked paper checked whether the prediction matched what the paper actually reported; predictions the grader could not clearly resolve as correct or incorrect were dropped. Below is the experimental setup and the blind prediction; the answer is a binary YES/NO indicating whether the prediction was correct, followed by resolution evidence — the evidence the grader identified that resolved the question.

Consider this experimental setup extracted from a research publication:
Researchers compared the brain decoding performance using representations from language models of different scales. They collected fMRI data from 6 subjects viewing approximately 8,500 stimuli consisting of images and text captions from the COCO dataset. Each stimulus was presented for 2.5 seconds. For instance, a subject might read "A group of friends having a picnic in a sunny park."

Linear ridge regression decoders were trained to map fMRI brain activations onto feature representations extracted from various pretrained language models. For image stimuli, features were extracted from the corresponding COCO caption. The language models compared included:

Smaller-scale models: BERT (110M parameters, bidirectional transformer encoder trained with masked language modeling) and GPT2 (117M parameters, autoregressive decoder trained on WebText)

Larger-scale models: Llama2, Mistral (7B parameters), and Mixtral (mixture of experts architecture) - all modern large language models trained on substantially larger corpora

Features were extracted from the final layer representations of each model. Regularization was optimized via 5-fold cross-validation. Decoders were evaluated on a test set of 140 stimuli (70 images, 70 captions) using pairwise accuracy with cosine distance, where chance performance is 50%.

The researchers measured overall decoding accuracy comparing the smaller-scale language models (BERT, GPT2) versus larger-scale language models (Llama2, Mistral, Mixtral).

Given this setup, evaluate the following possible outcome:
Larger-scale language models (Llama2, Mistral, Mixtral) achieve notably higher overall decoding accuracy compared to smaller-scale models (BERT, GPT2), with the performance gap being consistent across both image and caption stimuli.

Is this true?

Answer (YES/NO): NO